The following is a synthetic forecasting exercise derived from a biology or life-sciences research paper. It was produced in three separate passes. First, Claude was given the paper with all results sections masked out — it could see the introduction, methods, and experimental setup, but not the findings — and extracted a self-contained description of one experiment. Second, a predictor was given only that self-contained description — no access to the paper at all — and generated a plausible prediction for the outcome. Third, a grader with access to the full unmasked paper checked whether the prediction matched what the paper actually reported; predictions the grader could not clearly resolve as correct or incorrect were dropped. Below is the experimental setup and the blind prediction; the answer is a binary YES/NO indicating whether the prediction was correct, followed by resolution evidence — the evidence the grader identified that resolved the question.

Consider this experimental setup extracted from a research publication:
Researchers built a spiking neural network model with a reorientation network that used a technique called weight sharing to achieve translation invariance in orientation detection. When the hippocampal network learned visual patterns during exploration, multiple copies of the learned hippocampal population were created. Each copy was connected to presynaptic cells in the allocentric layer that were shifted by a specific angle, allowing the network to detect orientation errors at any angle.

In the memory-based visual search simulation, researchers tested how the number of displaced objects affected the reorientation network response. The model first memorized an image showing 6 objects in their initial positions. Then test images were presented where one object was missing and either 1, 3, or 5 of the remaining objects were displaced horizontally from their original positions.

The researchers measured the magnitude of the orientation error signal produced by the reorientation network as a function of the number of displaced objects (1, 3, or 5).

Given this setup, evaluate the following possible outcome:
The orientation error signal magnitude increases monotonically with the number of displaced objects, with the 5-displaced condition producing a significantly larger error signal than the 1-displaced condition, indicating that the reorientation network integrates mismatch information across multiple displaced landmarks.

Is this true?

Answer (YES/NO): YES